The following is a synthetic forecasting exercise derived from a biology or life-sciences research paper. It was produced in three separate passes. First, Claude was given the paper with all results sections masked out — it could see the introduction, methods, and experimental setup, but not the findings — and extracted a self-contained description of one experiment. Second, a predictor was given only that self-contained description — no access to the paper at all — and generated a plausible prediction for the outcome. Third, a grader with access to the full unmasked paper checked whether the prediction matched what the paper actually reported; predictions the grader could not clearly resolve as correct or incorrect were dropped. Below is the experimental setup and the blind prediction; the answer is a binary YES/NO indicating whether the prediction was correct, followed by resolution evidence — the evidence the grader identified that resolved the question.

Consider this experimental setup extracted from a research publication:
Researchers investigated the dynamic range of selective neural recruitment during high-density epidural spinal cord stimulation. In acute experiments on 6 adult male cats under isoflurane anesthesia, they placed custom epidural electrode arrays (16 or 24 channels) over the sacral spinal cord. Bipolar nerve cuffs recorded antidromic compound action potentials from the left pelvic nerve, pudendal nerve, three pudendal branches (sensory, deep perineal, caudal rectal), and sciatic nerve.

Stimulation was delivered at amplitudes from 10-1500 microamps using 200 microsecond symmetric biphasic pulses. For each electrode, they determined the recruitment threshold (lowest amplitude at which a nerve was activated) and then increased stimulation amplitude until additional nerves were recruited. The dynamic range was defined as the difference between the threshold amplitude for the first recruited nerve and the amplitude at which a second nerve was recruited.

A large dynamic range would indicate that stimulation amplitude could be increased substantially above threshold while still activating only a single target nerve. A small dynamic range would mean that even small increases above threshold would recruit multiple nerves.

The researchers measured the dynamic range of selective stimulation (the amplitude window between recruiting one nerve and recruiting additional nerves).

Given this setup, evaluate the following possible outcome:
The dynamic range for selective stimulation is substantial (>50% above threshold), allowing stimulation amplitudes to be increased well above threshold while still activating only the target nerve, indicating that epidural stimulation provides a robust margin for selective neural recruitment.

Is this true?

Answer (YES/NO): NO